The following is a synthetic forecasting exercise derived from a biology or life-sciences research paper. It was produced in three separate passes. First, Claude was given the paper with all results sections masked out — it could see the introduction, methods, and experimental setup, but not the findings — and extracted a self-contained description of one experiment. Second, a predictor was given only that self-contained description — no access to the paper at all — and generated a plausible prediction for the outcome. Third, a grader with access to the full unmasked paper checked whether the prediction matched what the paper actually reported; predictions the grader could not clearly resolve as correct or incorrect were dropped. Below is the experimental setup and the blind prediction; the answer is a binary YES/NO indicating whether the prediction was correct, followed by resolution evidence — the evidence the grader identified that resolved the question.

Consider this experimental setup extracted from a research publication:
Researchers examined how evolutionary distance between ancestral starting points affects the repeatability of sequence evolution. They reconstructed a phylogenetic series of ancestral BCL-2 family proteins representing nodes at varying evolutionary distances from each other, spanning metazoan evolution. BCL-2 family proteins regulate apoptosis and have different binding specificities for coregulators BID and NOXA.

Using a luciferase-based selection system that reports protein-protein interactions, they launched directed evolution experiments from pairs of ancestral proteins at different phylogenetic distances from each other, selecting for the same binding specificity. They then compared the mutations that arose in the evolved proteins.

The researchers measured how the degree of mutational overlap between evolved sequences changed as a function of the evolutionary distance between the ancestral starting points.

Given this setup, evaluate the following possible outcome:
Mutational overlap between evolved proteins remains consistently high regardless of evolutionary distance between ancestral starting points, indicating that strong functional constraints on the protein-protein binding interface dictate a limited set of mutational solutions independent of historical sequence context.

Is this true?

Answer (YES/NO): NO